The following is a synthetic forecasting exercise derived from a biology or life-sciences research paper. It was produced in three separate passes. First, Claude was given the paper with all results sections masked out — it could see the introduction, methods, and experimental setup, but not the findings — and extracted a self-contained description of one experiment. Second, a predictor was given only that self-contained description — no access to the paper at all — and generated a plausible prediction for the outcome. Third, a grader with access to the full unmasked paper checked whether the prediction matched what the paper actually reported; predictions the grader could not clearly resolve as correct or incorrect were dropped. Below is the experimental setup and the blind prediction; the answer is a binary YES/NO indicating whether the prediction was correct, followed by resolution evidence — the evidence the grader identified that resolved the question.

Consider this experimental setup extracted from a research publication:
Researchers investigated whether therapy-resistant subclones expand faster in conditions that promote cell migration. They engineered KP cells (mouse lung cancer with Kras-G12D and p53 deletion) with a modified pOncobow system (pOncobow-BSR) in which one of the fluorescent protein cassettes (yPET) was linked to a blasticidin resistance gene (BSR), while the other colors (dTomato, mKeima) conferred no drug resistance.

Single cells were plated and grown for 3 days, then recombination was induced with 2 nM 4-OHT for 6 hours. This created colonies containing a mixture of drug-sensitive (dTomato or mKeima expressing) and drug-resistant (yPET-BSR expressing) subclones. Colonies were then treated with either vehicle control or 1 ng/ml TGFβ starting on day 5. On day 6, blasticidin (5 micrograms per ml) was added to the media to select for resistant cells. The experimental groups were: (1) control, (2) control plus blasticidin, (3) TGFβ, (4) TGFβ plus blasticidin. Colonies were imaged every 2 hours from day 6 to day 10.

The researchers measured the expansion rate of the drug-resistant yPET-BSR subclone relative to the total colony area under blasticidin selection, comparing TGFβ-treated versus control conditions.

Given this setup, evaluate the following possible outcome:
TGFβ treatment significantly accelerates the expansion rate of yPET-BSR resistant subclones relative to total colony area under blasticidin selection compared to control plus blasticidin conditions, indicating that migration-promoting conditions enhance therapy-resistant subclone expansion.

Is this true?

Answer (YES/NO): YES